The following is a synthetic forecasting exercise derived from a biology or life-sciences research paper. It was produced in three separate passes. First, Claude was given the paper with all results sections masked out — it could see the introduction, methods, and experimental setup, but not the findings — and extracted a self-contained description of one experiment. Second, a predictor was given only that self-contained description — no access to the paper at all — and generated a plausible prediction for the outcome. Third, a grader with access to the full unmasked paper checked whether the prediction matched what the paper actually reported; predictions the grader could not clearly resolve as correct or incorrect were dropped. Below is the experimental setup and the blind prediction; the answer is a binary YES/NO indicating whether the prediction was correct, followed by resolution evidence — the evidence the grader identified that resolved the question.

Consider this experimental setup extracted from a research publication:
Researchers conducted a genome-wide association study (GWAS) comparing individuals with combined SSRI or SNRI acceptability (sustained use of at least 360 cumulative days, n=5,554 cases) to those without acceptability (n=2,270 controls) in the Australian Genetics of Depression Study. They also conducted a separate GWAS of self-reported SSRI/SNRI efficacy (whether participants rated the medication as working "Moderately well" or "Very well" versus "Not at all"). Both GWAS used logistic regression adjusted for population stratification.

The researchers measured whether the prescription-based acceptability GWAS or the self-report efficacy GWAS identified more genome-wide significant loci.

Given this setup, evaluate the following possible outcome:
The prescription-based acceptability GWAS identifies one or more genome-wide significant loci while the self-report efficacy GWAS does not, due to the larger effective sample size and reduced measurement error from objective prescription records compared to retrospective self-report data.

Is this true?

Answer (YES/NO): YES